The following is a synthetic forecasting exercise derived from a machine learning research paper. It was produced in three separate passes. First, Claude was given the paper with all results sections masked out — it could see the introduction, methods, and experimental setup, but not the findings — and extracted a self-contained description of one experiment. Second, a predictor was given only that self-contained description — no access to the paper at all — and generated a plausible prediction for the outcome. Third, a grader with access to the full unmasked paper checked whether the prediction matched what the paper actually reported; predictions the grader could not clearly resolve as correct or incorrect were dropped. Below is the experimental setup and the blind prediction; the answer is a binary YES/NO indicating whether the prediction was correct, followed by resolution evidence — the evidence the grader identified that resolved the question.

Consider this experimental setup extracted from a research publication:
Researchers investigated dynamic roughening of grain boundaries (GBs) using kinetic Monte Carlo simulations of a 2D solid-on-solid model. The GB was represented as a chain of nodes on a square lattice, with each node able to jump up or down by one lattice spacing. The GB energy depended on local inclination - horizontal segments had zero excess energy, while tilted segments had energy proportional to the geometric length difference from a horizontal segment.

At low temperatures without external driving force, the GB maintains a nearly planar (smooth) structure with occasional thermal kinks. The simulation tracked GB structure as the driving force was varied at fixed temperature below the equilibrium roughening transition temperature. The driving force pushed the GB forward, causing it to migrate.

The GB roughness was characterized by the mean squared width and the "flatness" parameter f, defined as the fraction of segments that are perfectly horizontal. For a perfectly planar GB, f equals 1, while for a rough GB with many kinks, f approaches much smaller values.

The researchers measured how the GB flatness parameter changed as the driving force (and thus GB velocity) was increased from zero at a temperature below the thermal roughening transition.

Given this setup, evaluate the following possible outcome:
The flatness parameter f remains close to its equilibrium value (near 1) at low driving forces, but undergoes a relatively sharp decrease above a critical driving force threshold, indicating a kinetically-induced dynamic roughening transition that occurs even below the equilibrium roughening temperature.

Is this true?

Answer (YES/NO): NO